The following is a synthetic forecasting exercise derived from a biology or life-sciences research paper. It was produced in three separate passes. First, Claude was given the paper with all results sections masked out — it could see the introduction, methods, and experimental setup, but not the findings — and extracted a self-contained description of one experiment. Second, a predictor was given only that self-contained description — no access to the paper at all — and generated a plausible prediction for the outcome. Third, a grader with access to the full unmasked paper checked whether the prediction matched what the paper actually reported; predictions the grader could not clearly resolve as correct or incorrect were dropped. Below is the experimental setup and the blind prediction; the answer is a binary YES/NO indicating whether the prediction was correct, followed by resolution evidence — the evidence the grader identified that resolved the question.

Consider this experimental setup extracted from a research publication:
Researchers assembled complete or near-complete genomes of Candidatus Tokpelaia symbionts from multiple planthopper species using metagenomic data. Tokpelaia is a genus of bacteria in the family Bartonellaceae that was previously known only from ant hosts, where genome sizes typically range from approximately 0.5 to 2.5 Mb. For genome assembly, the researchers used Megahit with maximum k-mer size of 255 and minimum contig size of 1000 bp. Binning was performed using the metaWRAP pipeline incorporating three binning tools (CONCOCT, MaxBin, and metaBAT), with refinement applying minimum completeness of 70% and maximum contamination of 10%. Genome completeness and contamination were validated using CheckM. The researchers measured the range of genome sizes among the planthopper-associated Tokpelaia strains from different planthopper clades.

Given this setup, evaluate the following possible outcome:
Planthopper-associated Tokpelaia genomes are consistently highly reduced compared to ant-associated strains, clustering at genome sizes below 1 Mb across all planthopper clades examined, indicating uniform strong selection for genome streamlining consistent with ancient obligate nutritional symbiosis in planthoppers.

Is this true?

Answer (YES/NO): NO